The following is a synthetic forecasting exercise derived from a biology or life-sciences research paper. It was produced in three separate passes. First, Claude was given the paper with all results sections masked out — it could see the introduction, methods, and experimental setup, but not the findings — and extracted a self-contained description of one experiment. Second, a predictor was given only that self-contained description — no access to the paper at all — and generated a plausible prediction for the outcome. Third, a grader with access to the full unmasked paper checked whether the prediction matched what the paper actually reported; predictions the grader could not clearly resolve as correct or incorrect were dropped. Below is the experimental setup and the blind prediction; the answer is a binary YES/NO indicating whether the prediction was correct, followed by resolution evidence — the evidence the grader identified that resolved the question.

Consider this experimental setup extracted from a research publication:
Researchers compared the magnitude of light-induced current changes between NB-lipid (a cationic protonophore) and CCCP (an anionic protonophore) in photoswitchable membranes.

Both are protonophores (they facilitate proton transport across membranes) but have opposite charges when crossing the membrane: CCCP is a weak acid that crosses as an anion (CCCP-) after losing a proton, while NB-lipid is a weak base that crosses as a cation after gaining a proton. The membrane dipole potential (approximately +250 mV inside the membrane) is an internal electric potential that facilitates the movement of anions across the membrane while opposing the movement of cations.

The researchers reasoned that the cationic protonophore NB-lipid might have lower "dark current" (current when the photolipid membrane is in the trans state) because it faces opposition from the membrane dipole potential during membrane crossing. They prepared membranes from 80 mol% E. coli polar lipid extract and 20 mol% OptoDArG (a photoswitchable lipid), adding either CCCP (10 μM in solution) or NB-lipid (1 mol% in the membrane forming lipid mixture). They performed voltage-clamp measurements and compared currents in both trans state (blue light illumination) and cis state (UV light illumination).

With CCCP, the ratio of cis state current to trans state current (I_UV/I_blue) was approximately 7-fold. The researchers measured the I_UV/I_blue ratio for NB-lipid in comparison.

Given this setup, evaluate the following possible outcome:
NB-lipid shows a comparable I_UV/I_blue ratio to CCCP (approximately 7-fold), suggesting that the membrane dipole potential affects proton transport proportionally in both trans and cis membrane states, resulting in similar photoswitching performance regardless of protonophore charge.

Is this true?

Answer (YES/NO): NO